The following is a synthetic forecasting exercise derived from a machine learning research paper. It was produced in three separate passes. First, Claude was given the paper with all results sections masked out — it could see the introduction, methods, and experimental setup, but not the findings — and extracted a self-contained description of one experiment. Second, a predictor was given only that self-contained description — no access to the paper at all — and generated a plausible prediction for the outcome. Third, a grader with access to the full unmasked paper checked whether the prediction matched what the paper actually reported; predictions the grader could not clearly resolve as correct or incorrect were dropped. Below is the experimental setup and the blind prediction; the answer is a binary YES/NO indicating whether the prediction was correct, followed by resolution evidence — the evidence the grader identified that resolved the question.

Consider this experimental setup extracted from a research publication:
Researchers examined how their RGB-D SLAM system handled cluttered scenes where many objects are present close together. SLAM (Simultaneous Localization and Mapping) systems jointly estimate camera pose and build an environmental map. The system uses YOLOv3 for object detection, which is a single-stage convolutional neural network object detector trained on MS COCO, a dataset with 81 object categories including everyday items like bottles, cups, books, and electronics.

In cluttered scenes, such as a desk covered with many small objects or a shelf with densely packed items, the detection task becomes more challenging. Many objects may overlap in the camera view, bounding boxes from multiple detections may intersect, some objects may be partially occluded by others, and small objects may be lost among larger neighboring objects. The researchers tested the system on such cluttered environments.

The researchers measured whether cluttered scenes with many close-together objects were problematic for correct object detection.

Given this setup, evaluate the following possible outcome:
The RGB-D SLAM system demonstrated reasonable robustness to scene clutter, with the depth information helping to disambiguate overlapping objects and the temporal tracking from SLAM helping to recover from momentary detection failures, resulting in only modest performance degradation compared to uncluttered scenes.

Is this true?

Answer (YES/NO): NO